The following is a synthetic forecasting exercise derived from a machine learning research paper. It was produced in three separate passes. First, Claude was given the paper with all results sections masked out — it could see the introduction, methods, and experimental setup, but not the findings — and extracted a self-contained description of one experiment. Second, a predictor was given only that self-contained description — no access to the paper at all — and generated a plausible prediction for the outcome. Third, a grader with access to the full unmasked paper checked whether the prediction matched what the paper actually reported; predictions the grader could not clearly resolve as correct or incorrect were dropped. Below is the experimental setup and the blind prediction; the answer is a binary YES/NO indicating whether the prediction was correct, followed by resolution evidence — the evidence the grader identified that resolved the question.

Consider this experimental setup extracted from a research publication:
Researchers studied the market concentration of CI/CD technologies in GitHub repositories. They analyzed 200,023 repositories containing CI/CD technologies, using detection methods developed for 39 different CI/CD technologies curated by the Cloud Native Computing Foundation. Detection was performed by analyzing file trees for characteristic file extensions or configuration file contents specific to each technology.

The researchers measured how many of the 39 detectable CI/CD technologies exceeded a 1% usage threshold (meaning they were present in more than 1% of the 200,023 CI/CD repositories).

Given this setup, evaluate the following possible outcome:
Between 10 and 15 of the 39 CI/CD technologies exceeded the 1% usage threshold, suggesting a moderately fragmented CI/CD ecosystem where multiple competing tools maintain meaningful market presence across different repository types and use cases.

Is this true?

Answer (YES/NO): YES